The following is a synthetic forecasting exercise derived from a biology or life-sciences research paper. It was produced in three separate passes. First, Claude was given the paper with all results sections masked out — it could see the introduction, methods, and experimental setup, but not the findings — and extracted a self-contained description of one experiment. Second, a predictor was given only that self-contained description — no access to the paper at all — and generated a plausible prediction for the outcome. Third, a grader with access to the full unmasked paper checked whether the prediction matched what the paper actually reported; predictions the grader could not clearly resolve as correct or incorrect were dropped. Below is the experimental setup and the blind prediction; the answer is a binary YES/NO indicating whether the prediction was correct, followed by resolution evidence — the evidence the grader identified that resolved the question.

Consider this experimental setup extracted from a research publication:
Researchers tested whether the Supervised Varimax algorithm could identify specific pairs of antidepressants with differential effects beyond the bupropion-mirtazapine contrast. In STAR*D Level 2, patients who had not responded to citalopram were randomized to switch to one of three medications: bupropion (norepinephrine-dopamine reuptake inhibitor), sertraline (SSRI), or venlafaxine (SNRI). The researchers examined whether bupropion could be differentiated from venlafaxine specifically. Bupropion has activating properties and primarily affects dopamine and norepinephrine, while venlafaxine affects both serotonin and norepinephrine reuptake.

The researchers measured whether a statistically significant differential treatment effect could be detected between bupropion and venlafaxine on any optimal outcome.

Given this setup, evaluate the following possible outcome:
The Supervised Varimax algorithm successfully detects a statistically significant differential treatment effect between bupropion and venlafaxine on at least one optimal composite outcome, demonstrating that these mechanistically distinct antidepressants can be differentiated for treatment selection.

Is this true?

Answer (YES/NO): YES